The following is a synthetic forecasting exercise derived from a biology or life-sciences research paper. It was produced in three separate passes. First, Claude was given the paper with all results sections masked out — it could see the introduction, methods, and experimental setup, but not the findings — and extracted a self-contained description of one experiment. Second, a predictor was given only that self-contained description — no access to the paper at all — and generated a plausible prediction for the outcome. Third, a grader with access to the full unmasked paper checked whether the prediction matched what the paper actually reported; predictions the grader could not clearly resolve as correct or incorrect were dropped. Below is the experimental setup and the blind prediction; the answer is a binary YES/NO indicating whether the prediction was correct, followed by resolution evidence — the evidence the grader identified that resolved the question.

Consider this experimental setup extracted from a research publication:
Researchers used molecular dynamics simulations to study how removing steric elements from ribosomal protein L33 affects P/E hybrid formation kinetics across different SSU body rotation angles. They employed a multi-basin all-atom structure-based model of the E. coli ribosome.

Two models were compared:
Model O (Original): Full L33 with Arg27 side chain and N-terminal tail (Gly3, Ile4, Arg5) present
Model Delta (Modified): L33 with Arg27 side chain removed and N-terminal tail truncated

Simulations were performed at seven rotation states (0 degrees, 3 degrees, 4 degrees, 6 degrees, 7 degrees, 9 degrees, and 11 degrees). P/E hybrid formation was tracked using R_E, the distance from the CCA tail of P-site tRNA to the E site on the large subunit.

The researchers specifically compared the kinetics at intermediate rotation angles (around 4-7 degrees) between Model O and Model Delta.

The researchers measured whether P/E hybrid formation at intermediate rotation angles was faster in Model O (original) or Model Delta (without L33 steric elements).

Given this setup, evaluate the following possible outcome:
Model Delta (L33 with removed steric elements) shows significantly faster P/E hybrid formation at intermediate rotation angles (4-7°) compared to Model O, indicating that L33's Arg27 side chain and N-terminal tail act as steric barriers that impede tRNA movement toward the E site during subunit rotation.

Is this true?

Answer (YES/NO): NO